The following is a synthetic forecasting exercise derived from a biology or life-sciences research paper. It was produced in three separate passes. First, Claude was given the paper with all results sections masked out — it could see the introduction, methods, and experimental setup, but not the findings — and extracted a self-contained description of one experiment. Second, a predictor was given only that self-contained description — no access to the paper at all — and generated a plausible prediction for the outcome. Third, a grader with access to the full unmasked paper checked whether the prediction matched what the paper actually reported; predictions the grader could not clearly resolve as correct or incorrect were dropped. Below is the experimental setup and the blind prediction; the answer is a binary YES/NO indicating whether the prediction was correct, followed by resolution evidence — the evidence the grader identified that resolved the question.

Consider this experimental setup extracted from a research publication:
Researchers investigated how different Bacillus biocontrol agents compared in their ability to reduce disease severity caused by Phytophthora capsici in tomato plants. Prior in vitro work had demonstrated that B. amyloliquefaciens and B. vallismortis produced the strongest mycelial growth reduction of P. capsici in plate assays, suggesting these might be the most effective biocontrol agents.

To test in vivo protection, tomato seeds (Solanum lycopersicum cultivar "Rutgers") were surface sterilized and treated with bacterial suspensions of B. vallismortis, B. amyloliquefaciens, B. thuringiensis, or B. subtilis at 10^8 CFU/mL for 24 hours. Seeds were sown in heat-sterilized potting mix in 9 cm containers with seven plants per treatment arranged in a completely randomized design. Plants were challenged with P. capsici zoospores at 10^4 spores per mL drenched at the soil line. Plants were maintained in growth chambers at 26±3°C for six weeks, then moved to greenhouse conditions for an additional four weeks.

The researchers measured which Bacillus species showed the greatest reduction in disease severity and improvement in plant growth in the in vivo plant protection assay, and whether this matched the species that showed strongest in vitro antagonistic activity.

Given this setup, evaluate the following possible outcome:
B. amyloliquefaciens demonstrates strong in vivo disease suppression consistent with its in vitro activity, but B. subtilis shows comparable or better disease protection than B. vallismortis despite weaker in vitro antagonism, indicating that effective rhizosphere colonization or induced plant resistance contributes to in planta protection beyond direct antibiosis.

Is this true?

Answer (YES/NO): NO